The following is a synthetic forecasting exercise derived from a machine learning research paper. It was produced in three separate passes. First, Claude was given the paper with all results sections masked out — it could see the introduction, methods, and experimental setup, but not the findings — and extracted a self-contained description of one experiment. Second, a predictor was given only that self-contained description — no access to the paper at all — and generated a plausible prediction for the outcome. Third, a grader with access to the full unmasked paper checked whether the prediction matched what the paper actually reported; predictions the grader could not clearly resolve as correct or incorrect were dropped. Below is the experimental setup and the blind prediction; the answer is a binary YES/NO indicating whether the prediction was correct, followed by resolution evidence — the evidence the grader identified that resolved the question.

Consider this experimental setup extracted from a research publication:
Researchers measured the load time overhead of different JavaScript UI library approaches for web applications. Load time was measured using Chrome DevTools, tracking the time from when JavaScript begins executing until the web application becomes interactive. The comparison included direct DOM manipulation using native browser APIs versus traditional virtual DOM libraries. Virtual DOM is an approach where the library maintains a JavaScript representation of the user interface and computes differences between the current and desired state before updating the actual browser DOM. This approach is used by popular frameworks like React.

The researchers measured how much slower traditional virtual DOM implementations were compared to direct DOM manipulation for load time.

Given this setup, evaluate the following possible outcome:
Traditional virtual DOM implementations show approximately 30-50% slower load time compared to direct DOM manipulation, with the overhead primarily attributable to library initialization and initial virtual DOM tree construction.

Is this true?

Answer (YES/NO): NO